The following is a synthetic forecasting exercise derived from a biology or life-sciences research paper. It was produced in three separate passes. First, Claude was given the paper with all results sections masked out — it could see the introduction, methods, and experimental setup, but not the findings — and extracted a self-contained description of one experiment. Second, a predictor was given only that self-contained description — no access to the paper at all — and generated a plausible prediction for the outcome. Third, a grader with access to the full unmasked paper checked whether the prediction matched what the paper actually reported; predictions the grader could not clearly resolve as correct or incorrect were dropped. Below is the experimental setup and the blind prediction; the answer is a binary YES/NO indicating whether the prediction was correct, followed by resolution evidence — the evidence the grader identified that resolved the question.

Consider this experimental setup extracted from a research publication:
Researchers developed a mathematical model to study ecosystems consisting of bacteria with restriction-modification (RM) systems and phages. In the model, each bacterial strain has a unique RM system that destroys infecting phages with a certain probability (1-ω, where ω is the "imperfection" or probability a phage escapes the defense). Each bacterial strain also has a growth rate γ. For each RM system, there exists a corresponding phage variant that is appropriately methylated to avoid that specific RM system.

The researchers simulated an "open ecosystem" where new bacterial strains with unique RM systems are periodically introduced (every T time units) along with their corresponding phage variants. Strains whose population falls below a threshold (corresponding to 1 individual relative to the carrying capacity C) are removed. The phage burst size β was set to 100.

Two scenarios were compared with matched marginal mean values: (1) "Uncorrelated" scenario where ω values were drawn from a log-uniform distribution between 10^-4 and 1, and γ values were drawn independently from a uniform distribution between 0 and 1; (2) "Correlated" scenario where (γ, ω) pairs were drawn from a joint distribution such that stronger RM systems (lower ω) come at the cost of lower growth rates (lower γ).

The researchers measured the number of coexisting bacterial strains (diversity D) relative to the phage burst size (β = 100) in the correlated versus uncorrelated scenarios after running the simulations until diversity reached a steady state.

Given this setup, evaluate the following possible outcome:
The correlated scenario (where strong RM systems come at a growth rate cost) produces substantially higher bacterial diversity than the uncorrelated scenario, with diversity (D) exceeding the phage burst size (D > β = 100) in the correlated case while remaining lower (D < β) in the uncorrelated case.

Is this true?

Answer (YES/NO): NO